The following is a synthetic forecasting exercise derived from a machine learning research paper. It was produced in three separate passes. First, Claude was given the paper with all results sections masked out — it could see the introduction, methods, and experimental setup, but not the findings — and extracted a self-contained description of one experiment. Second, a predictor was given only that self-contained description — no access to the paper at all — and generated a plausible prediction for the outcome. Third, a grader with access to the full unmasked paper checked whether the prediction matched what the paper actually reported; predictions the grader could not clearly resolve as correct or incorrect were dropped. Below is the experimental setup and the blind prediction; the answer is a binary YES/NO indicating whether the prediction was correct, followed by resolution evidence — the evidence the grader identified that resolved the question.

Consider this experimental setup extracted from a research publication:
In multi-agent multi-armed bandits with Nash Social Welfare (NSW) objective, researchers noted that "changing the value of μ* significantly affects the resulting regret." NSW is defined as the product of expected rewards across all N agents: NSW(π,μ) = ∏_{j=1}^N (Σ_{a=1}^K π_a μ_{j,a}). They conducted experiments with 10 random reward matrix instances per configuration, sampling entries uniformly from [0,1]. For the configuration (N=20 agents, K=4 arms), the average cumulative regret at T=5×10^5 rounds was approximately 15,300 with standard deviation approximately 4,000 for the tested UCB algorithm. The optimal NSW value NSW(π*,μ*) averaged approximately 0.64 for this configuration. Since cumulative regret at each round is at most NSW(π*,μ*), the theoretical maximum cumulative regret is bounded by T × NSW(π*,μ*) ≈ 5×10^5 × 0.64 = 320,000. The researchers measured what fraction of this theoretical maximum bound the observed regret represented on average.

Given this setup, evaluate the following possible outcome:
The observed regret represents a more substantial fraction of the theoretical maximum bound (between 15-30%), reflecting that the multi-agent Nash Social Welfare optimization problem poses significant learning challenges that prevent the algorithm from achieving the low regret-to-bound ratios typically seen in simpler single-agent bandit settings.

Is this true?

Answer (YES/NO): NO